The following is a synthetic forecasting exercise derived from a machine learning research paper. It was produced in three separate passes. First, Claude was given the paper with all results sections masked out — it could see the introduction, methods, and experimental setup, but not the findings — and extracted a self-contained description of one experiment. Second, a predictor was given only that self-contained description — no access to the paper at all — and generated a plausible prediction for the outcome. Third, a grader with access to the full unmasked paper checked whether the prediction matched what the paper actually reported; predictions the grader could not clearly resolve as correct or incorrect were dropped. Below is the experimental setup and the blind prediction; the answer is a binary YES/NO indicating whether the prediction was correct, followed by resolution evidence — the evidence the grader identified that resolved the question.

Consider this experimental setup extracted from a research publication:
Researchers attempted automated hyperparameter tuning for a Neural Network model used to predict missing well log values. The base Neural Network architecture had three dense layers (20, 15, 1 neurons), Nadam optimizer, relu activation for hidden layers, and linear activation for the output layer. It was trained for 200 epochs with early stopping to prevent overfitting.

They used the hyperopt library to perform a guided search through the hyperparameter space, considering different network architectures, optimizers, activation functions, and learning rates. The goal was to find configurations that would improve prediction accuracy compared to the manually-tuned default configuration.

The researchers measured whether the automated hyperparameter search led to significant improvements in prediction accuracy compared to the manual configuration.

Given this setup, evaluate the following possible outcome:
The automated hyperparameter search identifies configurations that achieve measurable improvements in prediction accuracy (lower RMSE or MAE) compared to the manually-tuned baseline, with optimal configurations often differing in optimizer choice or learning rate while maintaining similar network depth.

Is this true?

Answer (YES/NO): NO